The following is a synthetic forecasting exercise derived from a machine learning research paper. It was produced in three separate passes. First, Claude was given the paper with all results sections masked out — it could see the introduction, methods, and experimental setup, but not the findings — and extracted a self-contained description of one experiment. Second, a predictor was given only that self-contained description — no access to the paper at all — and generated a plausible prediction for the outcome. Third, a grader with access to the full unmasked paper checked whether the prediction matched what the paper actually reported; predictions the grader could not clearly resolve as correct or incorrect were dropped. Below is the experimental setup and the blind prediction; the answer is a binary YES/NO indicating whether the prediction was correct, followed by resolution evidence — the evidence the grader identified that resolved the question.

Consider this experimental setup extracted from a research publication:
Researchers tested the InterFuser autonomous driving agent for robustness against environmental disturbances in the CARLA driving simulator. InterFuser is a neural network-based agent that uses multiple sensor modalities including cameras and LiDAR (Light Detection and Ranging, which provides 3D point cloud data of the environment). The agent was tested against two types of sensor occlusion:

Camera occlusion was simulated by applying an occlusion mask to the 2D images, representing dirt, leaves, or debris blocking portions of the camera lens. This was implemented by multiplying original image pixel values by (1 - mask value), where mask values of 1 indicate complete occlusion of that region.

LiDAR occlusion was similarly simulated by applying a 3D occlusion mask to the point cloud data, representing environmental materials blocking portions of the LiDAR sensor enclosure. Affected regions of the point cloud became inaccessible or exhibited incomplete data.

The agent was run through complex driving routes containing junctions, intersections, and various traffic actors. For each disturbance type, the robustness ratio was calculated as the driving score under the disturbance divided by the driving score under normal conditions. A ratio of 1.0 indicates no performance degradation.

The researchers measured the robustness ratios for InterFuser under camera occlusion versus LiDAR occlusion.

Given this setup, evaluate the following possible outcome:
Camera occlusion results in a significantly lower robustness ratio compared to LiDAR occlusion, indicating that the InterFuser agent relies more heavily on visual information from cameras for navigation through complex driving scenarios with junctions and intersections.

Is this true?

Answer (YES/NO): NO